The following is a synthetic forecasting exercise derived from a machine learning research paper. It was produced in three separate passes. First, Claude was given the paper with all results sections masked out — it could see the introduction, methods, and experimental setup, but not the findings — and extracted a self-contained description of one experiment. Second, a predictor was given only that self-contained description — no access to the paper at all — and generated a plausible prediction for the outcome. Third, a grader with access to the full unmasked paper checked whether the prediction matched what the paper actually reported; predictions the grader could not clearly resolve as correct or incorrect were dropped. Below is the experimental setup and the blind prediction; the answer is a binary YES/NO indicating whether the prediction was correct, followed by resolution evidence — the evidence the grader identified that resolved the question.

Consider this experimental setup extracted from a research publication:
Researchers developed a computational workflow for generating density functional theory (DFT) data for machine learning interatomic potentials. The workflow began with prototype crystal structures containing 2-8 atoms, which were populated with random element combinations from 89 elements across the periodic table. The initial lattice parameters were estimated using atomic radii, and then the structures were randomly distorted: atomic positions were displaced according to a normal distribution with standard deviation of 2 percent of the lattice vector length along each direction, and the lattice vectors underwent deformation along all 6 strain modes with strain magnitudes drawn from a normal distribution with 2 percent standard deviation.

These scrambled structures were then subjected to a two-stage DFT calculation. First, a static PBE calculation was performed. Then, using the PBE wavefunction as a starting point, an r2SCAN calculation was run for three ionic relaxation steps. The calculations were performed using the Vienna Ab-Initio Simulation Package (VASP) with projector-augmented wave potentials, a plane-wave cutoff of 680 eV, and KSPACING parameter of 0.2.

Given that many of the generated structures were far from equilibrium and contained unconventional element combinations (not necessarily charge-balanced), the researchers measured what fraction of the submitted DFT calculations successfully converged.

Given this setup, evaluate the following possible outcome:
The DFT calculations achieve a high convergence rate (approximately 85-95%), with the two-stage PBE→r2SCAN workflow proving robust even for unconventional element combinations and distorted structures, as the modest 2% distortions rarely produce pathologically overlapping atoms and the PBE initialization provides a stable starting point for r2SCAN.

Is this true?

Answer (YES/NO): NO